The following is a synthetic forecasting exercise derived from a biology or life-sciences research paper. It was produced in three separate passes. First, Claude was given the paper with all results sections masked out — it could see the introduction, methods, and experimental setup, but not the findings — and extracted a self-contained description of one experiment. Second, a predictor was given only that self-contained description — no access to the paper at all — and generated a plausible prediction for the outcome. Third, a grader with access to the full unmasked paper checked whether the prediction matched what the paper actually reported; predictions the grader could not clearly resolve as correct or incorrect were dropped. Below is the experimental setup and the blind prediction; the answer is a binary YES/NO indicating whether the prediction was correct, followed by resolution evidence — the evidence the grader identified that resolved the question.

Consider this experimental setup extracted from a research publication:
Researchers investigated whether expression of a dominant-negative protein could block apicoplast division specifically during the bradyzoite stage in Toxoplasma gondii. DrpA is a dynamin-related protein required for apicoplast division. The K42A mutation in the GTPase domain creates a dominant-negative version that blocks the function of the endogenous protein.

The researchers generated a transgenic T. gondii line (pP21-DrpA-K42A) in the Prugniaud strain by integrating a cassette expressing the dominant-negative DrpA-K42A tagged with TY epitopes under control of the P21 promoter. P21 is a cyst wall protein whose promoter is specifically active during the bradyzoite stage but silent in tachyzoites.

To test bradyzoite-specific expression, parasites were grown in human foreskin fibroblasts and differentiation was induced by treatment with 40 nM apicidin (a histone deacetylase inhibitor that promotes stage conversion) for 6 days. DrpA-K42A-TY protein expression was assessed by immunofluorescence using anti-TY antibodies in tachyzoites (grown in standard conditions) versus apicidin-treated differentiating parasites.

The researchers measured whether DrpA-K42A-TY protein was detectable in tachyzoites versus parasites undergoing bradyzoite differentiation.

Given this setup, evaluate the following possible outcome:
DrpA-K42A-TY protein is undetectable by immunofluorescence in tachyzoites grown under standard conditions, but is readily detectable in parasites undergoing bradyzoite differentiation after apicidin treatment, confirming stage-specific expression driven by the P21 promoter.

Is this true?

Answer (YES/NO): YES